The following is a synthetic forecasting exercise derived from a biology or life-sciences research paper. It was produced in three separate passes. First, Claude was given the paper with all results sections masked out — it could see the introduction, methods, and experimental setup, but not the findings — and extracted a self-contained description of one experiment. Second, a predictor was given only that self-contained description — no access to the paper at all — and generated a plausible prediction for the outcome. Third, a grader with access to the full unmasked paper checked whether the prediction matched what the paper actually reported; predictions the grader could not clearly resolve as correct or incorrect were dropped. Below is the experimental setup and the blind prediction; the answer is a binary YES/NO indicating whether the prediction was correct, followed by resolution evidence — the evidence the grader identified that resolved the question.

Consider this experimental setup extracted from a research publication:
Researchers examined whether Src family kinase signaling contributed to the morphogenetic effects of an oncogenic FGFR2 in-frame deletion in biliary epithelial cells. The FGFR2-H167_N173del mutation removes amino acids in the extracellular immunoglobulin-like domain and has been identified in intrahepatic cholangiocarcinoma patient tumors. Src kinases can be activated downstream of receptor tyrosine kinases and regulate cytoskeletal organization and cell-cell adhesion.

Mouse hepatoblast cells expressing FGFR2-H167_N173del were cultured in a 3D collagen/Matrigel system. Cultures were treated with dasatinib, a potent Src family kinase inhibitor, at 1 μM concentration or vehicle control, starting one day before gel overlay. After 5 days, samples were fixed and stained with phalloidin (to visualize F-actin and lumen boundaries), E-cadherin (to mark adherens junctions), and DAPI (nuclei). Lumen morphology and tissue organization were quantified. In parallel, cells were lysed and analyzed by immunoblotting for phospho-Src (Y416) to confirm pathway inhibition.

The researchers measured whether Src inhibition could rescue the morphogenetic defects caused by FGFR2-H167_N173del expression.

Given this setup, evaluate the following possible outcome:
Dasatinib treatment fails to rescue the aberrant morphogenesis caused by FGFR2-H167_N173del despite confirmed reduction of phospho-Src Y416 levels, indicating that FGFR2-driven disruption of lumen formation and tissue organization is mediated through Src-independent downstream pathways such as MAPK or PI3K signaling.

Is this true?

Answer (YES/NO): NO